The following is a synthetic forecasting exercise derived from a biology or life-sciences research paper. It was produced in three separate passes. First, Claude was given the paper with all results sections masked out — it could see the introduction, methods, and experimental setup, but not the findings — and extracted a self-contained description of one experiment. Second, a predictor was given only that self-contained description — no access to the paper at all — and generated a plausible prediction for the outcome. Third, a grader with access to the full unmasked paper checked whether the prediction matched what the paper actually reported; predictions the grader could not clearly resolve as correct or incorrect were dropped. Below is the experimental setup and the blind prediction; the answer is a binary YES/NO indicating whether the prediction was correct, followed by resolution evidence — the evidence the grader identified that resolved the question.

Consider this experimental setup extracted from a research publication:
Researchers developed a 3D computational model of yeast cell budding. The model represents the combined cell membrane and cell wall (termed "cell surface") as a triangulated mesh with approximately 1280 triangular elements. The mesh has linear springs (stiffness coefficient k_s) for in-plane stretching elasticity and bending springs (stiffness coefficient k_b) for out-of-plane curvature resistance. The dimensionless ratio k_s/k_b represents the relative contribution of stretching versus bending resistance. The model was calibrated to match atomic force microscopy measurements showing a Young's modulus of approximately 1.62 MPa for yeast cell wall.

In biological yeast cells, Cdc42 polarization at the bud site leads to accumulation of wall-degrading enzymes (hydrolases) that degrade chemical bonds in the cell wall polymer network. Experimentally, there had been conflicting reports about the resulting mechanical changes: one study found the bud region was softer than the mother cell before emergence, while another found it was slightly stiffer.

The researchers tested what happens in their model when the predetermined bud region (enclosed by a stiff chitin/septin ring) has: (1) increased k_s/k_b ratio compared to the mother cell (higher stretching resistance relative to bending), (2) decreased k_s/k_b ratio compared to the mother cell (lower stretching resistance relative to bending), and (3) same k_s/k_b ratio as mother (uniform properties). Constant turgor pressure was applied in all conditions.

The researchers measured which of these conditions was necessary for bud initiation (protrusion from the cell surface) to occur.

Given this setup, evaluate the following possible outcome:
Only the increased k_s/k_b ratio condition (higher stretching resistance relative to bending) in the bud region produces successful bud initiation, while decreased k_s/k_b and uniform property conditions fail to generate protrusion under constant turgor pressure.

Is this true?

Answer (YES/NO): YES